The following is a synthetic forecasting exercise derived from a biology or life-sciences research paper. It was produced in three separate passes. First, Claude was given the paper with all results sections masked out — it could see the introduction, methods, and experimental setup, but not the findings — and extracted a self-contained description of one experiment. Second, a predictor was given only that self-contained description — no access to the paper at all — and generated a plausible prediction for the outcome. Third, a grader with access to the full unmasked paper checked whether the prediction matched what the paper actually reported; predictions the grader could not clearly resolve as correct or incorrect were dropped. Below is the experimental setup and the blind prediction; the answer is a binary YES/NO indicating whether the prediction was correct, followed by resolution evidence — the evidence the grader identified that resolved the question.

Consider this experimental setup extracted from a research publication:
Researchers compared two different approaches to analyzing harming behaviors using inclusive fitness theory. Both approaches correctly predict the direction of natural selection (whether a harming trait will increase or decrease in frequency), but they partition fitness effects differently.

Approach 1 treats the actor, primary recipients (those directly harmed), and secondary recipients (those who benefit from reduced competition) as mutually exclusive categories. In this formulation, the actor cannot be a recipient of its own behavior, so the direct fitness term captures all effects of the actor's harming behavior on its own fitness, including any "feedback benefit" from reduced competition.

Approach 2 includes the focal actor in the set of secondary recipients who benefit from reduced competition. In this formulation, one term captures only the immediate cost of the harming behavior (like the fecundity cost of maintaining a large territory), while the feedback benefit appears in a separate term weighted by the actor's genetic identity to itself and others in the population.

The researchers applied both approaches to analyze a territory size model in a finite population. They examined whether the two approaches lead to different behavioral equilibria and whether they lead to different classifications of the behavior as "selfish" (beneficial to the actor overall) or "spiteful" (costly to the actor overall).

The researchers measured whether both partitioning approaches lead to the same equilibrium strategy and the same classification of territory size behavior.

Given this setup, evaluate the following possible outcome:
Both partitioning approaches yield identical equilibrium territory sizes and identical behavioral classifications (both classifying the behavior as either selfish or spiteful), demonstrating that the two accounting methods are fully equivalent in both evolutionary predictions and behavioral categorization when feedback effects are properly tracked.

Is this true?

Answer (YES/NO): NO